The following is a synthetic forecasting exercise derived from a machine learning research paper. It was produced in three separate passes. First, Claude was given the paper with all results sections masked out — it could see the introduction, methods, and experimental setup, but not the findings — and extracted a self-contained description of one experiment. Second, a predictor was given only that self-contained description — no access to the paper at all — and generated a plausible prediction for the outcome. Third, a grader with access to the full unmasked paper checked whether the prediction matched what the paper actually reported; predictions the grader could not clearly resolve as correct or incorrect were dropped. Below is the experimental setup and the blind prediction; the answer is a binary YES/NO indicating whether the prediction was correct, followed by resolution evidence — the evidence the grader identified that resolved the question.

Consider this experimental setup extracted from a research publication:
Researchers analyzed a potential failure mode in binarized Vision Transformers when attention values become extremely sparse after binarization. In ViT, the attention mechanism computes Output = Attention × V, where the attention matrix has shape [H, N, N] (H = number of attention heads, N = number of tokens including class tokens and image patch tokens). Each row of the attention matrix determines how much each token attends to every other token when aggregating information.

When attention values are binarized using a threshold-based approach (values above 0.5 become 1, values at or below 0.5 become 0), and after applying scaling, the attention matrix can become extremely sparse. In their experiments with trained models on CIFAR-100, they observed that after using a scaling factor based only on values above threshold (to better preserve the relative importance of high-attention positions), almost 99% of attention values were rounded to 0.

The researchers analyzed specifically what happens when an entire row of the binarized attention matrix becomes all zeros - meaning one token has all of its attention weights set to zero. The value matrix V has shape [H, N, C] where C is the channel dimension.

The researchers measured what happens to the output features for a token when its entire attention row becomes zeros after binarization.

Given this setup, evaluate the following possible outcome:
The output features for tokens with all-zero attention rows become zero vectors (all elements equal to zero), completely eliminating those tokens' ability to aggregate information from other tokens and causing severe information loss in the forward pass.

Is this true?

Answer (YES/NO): YES